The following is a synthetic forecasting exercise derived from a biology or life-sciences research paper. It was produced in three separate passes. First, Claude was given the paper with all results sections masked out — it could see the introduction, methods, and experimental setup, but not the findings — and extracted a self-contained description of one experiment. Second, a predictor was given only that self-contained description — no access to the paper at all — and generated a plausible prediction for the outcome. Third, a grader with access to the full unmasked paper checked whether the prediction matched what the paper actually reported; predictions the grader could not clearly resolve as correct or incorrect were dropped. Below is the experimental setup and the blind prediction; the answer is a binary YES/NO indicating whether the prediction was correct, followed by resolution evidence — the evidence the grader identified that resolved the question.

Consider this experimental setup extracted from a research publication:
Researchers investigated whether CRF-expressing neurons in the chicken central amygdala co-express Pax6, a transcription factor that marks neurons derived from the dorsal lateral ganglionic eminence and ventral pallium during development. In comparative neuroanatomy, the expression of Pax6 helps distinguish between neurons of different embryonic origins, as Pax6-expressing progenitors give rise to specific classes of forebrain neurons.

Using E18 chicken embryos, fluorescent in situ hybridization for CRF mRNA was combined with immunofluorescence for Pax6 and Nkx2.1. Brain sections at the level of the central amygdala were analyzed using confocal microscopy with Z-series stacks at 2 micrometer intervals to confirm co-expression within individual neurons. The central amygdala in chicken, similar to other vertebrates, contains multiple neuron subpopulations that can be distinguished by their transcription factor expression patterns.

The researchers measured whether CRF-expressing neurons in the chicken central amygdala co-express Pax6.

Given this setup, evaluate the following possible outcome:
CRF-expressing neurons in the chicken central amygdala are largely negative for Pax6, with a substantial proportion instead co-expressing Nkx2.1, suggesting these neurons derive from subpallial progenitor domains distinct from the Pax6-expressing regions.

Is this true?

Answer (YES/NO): NO